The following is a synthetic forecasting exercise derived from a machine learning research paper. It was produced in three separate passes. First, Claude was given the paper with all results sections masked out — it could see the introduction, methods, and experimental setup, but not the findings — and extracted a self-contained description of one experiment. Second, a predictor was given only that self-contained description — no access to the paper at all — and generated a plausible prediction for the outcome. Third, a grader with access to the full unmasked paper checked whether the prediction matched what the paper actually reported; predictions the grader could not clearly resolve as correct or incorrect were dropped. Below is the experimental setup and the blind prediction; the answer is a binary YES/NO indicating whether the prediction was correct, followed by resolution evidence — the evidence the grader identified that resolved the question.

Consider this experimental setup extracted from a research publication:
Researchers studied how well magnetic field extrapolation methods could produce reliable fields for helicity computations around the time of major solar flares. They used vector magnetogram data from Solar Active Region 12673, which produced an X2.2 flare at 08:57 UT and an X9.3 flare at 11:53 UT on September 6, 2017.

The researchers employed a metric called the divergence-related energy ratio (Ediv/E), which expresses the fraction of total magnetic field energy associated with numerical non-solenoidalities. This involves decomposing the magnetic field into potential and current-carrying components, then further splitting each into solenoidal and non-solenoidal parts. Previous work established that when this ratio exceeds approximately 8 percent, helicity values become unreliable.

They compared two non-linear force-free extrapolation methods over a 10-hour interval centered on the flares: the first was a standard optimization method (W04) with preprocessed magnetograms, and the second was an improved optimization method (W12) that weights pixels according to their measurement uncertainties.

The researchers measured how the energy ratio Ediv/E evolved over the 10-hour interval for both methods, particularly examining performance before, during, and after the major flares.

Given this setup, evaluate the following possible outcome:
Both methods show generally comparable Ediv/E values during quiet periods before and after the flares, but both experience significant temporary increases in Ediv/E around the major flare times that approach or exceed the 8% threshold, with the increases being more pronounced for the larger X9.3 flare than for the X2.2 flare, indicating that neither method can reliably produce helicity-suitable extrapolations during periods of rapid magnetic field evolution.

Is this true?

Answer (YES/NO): NO